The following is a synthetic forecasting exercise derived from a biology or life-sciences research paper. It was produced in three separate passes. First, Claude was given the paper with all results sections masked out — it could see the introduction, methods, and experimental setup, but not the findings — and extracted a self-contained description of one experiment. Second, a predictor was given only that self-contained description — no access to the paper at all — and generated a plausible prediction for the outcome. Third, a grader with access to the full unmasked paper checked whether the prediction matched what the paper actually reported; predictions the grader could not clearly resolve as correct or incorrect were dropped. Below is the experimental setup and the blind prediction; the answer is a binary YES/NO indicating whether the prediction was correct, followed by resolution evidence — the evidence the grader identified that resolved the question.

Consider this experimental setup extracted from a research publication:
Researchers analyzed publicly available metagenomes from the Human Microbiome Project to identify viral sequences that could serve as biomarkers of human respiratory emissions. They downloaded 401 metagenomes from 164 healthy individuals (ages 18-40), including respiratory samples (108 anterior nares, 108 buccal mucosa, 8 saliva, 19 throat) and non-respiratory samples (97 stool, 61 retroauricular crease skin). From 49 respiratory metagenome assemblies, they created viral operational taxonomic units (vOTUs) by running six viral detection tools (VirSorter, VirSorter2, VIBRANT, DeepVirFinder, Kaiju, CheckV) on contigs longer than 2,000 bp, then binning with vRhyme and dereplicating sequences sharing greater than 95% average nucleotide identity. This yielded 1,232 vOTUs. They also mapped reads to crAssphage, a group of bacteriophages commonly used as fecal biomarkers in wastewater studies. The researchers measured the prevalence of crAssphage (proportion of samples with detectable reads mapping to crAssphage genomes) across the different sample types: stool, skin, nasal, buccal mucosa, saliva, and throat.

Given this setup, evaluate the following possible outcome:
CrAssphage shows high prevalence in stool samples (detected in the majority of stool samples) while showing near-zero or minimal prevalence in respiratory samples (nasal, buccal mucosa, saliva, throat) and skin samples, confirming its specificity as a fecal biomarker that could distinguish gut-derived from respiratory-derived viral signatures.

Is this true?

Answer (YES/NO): NO